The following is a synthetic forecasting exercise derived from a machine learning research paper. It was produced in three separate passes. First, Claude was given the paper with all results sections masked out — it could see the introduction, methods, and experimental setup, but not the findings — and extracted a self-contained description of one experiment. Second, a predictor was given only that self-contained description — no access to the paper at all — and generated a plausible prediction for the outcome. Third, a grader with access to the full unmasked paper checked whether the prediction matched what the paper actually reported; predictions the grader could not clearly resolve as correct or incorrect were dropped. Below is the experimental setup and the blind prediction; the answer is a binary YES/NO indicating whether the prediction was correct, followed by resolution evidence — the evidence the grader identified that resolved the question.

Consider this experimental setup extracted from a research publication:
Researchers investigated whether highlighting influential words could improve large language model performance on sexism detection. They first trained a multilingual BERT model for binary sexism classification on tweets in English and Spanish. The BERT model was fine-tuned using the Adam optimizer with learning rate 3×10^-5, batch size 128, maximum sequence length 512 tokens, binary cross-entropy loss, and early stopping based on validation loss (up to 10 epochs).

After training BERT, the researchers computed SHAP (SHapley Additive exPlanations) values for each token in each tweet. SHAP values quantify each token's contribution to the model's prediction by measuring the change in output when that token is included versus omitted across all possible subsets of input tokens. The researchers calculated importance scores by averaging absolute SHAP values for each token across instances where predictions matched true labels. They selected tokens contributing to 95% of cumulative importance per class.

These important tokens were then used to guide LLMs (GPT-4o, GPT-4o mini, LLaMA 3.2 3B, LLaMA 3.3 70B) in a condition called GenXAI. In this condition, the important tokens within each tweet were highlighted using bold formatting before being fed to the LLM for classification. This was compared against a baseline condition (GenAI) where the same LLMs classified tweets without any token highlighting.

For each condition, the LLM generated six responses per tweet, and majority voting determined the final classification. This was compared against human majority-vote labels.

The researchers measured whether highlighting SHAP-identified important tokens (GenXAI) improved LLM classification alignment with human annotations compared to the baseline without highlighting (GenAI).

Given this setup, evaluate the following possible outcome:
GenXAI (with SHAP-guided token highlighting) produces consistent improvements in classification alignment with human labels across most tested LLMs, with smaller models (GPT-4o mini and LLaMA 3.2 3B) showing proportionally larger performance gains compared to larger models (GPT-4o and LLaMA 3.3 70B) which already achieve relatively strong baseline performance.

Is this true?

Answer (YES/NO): NO